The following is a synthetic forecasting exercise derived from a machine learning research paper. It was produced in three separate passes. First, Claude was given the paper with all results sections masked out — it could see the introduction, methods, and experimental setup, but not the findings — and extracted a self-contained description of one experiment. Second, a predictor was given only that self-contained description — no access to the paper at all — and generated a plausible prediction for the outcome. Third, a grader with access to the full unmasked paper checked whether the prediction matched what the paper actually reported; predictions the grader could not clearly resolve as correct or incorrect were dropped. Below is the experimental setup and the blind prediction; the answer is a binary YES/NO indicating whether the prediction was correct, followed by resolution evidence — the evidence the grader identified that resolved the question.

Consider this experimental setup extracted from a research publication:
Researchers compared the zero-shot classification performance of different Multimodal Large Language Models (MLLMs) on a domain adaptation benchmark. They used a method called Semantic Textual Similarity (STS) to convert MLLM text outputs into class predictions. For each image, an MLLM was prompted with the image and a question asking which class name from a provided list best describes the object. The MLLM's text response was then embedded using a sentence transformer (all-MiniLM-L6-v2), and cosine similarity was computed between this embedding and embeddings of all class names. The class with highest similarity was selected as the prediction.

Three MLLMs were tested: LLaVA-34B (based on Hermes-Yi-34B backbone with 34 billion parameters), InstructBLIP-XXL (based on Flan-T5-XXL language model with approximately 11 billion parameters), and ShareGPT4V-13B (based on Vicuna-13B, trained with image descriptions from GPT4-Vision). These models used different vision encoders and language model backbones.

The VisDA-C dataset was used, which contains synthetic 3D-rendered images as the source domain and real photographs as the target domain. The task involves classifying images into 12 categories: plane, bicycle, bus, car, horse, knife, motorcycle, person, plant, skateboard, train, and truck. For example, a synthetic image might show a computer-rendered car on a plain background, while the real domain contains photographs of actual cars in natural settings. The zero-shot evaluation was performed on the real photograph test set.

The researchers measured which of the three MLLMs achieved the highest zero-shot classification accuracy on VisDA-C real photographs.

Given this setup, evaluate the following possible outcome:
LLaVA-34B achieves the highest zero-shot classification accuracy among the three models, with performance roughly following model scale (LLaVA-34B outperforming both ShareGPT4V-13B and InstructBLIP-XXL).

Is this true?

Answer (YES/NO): YES